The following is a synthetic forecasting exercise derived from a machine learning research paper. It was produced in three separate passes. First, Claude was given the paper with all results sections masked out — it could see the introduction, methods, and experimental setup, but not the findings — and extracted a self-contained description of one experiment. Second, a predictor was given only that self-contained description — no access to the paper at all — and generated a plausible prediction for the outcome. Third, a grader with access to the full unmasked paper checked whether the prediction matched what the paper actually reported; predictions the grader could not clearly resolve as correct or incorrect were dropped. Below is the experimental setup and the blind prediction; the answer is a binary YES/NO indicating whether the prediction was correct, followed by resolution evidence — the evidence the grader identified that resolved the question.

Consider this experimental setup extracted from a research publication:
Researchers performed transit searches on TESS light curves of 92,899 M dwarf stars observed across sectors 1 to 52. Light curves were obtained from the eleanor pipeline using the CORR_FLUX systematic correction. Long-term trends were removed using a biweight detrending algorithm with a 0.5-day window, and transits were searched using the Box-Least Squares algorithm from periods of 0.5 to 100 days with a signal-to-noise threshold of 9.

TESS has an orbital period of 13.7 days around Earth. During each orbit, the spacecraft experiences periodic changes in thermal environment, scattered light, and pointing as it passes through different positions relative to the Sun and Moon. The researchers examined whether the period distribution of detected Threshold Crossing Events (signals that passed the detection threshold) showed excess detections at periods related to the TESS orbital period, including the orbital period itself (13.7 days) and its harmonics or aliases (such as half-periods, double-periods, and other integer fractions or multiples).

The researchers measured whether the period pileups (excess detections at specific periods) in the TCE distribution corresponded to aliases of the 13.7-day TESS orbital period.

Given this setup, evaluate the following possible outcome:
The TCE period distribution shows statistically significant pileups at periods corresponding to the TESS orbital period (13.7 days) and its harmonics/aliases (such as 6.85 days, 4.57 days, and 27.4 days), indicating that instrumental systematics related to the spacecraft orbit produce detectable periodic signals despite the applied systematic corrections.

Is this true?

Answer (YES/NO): YES